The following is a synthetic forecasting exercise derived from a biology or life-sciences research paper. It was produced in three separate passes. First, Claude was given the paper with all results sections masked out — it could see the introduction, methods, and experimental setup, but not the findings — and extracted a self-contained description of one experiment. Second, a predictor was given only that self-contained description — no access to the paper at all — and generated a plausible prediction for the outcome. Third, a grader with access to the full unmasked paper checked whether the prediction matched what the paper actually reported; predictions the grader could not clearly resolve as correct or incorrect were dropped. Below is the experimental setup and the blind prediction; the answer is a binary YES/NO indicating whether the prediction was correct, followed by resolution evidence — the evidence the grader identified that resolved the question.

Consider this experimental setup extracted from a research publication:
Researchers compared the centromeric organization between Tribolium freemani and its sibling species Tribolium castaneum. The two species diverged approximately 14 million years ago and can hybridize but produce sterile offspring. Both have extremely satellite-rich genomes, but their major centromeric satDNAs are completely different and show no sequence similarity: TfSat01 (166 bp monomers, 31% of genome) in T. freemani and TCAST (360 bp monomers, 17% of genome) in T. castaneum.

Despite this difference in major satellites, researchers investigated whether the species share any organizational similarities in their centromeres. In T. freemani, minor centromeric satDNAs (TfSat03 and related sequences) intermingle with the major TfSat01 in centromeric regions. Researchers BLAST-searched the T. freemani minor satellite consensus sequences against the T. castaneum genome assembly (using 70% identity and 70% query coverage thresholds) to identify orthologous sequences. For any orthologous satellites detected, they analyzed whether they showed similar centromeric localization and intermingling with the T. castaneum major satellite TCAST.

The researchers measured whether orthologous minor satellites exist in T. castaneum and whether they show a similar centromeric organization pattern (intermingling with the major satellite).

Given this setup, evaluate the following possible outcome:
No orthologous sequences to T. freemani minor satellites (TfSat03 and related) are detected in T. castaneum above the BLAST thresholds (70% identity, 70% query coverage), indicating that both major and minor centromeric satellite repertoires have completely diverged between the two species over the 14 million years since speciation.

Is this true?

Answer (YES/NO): NO